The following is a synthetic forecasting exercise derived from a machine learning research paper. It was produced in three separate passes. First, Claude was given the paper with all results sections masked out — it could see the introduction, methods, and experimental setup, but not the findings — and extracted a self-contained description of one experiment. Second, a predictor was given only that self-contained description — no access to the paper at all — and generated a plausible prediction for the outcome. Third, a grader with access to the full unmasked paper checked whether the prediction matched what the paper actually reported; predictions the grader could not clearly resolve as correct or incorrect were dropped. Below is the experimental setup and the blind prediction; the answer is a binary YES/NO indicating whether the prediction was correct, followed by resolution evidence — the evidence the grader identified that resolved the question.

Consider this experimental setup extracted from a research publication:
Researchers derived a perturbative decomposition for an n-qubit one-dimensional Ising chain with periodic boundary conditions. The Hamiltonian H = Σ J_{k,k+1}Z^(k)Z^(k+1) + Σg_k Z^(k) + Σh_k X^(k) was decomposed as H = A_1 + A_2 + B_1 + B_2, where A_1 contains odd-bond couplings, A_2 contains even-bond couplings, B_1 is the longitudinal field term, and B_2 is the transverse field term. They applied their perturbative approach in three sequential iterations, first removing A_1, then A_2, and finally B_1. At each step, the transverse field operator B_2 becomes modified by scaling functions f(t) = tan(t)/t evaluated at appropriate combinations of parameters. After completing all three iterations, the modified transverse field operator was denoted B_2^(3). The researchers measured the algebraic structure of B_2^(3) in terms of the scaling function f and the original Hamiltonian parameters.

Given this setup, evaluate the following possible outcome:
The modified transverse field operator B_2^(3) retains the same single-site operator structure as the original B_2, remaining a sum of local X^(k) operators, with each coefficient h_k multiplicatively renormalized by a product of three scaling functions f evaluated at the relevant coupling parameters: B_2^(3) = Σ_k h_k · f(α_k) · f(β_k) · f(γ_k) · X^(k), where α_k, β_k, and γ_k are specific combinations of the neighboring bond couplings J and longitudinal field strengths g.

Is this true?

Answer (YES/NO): YES